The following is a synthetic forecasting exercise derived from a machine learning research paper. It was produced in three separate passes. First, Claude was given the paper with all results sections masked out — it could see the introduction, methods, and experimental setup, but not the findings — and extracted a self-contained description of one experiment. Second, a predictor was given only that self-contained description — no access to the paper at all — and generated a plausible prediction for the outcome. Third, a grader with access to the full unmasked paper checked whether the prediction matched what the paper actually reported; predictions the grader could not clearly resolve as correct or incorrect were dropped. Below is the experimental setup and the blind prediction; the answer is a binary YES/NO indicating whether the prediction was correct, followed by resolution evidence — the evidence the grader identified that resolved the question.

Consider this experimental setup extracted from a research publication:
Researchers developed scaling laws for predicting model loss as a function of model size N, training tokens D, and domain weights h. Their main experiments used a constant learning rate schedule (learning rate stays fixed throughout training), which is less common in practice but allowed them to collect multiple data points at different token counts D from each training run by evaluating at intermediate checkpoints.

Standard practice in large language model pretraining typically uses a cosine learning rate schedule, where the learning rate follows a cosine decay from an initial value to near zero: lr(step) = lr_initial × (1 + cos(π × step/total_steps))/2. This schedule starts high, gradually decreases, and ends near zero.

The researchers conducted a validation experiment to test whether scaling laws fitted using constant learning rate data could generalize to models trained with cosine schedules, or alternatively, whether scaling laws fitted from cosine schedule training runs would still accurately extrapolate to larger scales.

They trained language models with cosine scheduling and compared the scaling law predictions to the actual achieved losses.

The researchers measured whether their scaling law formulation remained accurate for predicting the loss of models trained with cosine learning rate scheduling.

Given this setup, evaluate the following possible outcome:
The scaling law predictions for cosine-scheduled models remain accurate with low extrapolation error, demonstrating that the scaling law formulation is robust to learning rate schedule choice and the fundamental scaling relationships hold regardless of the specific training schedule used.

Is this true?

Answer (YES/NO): YES